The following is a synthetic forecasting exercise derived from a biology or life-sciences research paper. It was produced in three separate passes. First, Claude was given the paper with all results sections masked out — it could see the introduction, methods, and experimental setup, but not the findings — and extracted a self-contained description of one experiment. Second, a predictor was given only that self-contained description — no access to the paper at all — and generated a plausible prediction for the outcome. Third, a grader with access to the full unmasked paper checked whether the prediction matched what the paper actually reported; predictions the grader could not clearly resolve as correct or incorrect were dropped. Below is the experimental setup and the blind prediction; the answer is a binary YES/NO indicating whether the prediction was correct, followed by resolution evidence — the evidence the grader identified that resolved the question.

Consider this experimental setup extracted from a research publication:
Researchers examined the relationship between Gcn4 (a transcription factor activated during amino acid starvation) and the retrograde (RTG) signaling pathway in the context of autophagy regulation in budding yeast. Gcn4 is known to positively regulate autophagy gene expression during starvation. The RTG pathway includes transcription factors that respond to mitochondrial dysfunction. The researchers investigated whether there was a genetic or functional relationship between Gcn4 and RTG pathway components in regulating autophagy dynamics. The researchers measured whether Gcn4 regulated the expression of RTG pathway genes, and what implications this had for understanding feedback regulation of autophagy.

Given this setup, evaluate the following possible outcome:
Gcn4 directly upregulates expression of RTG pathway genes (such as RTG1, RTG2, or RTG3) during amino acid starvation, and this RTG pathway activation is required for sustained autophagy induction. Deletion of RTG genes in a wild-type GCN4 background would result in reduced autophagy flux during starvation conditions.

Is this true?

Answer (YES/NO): NO